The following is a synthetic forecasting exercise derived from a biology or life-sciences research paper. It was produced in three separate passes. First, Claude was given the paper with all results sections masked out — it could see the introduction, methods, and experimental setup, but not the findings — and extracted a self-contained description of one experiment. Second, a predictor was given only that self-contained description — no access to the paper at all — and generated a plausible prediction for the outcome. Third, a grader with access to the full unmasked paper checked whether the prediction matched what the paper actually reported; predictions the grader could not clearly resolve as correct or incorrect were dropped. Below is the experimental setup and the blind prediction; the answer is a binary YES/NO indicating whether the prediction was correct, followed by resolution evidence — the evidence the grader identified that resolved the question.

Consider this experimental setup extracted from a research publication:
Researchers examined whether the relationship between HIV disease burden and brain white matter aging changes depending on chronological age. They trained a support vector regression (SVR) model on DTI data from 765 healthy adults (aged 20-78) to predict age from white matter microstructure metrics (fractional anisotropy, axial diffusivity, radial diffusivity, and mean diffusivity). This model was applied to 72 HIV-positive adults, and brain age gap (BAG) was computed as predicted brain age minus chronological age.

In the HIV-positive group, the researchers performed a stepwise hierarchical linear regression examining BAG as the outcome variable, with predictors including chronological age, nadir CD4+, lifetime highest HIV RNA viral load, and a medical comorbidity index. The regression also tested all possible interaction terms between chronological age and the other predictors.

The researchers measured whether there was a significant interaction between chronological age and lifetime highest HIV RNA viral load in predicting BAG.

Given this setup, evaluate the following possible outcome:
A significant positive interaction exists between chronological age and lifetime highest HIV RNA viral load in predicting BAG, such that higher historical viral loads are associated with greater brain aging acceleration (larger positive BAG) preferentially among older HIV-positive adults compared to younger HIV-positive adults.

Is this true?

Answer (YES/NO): YES